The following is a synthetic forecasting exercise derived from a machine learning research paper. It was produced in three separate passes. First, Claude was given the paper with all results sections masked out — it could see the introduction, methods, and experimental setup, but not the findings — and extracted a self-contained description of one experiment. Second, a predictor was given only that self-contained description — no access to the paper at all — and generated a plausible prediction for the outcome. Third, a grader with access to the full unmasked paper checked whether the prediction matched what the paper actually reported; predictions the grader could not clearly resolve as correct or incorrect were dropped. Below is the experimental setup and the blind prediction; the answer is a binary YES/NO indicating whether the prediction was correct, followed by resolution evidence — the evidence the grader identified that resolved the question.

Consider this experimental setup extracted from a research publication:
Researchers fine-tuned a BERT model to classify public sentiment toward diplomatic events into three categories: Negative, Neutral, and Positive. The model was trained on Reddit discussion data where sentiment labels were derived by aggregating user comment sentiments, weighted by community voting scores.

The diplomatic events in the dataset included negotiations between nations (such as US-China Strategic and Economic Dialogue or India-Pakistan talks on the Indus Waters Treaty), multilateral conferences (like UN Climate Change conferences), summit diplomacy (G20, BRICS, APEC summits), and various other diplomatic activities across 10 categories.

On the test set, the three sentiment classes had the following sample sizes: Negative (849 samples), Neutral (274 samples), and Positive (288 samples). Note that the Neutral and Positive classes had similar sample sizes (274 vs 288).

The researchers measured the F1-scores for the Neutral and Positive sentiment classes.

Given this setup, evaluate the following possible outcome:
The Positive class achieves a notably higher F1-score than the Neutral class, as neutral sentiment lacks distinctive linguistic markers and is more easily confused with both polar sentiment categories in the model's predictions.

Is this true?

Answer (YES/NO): YES